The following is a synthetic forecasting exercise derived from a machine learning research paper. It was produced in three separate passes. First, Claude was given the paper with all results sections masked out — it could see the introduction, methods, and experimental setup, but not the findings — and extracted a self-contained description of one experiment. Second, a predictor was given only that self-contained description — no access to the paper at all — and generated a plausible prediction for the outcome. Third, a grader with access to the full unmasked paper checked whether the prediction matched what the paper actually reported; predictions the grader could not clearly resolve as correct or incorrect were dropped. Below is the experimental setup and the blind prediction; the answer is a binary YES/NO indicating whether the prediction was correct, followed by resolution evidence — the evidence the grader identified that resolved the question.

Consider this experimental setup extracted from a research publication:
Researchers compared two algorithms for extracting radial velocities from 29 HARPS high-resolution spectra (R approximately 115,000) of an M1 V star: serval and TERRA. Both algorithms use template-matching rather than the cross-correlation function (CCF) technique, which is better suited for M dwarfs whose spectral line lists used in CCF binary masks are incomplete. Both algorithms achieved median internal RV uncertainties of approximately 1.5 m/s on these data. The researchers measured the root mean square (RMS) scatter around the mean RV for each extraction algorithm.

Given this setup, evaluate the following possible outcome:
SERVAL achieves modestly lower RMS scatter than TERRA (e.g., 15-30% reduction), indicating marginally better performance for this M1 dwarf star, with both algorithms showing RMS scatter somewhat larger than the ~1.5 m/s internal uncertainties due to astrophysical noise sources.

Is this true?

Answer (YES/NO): NO